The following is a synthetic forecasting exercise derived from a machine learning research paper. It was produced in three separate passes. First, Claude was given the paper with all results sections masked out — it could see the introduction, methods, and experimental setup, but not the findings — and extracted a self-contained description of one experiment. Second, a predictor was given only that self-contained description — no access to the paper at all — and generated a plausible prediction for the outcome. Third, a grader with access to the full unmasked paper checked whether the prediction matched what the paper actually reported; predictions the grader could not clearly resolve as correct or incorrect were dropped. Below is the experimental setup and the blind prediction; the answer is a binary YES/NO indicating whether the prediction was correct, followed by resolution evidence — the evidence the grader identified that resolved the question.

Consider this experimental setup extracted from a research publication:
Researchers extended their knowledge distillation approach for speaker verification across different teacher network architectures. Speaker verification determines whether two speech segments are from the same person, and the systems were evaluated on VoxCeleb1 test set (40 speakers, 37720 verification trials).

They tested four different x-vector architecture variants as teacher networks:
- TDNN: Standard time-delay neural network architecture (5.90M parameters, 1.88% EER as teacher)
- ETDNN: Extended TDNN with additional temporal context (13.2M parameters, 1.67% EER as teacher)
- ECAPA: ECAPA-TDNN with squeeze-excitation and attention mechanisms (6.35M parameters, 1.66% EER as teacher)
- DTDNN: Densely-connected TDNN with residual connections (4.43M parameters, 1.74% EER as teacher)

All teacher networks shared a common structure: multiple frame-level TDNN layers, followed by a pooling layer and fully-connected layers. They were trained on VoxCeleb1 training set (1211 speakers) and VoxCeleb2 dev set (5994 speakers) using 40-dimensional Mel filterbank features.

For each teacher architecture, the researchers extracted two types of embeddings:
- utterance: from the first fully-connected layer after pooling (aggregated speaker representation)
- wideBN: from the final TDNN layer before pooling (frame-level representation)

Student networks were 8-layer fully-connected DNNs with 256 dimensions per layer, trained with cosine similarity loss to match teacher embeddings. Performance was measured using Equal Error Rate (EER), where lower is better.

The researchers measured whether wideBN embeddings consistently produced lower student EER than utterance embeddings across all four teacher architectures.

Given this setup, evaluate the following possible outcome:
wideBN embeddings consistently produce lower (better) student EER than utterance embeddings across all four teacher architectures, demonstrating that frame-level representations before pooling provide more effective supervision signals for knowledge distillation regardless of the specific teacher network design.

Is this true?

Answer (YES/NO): NO